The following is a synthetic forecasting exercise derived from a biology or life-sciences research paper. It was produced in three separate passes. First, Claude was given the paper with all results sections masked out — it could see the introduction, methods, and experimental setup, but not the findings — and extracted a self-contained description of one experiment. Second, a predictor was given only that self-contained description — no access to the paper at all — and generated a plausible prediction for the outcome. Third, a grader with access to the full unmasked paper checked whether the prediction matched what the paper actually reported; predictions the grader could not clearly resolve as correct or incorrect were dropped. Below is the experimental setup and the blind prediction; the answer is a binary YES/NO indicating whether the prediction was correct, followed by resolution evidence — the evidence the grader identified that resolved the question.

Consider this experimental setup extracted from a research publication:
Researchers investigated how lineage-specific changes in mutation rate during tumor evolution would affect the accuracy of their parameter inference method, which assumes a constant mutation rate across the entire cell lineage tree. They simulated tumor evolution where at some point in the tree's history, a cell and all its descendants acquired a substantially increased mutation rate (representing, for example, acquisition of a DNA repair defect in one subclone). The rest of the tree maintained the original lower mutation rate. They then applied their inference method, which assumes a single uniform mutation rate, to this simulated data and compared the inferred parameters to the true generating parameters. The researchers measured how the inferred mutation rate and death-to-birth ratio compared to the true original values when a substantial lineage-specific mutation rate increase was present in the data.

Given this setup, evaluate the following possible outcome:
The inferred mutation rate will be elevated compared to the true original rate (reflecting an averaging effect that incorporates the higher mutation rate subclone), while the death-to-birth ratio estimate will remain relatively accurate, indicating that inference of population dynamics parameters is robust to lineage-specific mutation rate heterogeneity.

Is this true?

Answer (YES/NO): NO